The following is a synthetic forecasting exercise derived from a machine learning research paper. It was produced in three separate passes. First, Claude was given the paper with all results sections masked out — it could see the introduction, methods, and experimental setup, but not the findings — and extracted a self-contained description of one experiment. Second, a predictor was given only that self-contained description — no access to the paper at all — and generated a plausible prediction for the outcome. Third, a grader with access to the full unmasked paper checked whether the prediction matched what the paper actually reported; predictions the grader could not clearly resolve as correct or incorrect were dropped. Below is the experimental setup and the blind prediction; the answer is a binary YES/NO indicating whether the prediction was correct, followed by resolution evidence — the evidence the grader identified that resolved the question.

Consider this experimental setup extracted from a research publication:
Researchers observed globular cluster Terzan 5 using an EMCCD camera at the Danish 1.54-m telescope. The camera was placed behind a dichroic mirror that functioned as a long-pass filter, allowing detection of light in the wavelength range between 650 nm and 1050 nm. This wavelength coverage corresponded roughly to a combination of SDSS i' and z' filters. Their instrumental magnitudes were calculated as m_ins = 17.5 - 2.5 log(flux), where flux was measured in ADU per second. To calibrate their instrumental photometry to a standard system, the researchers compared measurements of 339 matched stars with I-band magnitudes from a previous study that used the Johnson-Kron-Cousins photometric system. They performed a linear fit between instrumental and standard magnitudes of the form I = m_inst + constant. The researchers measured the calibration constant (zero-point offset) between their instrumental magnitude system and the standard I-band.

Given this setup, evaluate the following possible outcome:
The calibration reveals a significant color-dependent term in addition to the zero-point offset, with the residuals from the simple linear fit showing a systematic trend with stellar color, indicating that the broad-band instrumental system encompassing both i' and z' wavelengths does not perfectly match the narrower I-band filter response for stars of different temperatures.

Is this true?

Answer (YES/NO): NO